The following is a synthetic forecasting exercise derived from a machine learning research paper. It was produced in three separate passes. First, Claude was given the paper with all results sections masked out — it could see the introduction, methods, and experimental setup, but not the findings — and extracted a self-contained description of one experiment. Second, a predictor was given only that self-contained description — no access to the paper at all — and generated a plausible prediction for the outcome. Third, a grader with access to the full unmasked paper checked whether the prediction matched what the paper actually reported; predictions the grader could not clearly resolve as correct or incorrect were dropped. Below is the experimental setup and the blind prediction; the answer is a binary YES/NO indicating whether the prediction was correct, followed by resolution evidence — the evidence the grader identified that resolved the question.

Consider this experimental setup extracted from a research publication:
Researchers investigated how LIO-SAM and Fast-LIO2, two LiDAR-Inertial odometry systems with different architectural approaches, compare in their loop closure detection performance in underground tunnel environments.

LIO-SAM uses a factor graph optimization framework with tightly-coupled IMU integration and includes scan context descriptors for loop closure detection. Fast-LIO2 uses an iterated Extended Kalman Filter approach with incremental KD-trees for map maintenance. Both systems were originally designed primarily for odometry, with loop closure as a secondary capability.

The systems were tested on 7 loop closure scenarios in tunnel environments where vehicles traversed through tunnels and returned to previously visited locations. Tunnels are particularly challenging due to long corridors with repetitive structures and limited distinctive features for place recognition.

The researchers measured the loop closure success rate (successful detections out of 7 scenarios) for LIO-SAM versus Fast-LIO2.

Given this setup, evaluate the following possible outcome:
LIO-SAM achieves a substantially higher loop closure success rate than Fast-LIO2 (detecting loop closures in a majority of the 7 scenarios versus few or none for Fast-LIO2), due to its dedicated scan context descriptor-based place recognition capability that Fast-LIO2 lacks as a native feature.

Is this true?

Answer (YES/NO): NO